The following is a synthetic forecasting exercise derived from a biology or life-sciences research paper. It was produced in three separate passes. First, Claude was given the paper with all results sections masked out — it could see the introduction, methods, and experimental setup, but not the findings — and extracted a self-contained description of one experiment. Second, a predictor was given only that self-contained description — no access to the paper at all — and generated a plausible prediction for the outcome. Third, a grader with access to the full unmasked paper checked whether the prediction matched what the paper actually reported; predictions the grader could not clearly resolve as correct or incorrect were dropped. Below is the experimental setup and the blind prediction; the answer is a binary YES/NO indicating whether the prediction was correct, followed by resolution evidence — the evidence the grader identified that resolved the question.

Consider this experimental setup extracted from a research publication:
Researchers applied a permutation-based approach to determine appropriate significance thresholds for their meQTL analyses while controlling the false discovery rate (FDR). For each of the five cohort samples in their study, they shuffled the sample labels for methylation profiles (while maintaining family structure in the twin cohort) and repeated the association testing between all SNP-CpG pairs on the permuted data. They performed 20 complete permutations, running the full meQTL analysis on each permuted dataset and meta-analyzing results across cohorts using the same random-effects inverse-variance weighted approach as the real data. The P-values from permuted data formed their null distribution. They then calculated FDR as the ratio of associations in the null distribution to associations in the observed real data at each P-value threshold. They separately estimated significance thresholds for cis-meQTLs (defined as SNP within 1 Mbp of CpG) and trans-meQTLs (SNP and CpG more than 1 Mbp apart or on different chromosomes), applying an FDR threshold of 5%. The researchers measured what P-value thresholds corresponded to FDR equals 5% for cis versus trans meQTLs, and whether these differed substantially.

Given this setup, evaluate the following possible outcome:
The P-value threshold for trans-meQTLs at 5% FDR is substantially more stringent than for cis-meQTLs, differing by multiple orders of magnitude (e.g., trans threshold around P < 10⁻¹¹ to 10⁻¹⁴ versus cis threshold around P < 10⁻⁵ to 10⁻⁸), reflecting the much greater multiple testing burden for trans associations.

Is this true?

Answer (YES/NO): NO